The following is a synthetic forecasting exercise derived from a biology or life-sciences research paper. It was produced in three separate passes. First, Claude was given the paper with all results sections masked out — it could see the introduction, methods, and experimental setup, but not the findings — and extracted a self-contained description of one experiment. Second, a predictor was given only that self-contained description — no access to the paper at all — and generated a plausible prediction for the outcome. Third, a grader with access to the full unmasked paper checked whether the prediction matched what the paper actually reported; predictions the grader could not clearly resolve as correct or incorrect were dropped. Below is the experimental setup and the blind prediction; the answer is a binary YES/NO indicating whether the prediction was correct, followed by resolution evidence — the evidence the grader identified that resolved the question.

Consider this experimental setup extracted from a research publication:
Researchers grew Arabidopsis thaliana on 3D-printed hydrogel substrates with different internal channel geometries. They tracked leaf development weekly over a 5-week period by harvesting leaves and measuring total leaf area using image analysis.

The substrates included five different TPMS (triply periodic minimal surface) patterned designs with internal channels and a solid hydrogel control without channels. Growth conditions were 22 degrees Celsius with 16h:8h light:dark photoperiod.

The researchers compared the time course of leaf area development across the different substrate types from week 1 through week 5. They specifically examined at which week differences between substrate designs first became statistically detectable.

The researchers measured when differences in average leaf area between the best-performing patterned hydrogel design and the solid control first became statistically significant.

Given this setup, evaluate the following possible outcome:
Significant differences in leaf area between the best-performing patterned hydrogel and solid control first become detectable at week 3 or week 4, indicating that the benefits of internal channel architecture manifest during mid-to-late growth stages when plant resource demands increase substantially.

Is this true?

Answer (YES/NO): NO